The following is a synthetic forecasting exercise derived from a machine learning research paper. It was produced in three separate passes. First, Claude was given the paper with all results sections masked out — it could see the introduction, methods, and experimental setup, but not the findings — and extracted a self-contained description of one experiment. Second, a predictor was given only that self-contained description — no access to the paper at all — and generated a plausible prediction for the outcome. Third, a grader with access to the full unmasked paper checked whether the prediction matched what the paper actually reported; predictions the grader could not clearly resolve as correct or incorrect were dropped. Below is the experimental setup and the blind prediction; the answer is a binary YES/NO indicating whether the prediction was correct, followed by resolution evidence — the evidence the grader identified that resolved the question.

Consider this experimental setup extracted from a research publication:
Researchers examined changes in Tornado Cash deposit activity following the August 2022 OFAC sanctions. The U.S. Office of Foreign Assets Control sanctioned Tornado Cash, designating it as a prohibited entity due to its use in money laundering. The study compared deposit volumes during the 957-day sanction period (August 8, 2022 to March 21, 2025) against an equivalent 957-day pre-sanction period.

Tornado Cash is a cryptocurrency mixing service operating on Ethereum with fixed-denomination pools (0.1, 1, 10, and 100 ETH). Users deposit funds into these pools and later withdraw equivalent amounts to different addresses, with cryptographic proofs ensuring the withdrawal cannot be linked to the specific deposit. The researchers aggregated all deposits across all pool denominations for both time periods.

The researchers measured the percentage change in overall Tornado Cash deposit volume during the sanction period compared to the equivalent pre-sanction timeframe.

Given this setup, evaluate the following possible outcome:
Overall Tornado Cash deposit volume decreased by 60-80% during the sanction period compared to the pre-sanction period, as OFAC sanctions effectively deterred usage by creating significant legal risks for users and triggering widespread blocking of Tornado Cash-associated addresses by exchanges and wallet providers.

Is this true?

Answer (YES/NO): YES